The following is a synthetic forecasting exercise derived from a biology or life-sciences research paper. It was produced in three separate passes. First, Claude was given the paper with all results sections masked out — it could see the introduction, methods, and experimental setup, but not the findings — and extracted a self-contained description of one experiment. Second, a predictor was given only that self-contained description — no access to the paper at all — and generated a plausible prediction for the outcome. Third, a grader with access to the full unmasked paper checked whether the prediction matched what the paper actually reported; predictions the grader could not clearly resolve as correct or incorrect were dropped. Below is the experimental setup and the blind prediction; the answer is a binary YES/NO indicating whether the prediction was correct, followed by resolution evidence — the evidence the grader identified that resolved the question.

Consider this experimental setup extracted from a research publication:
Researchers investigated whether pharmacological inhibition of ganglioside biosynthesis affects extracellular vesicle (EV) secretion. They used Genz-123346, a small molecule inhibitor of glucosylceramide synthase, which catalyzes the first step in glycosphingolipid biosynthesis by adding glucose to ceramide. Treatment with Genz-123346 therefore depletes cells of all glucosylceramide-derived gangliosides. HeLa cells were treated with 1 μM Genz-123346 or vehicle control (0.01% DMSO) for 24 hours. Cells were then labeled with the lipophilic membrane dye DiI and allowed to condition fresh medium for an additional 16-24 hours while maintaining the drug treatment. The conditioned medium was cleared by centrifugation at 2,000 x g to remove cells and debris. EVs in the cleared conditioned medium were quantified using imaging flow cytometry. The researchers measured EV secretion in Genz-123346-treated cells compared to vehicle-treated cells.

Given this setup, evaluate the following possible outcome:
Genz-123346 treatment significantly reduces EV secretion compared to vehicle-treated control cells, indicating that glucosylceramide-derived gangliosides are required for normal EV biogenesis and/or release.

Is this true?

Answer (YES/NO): YES